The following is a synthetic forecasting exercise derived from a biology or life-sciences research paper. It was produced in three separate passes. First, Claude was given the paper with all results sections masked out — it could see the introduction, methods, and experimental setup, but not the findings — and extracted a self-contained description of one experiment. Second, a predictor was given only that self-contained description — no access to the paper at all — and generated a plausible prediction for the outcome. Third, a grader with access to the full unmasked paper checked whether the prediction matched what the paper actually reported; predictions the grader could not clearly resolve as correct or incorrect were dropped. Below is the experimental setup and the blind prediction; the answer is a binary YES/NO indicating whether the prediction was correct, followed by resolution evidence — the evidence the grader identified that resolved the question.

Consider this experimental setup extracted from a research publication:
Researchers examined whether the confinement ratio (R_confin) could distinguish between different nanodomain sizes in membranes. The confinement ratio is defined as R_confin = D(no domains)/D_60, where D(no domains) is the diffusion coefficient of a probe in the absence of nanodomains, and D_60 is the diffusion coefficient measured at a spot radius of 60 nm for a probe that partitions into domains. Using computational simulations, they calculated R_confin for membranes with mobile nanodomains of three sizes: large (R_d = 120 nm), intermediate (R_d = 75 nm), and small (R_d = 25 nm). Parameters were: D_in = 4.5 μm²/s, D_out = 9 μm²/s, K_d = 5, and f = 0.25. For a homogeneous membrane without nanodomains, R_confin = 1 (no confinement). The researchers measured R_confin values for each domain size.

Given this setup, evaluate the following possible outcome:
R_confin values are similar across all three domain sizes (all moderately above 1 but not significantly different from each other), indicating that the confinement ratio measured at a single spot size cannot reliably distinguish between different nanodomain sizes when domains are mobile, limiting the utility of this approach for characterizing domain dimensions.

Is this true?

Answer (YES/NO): NO